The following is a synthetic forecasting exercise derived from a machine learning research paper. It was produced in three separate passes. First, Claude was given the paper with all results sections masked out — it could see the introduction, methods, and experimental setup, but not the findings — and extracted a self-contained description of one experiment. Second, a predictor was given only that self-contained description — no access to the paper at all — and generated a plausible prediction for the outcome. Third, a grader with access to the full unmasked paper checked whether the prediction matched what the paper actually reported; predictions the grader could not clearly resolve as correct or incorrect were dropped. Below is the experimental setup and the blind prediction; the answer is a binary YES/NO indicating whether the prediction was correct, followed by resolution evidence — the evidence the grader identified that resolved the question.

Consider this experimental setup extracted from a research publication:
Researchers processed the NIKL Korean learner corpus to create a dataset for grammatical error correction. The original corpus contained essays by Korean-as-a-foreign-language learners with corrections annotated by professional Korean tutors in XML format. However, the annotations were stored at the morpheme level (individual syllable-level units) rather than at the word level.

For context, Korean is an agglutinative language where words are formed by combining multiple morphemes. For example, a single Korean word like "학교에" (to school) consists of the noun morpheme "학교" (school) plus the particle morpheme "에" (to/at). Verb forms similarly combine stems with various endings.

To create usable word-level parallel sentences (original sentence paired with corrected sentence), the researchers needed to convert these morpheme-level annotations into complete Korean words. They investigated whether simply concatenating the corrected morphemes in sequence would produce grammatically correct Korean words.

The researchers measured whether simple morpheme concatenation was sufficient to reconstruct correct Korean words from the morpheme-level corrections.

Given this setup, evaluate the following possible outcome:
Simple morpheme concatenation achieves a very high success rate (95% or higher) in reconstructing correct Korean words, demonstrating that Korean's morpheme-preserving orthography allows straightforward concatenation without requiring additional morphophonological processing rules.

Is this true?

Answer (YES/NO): NO